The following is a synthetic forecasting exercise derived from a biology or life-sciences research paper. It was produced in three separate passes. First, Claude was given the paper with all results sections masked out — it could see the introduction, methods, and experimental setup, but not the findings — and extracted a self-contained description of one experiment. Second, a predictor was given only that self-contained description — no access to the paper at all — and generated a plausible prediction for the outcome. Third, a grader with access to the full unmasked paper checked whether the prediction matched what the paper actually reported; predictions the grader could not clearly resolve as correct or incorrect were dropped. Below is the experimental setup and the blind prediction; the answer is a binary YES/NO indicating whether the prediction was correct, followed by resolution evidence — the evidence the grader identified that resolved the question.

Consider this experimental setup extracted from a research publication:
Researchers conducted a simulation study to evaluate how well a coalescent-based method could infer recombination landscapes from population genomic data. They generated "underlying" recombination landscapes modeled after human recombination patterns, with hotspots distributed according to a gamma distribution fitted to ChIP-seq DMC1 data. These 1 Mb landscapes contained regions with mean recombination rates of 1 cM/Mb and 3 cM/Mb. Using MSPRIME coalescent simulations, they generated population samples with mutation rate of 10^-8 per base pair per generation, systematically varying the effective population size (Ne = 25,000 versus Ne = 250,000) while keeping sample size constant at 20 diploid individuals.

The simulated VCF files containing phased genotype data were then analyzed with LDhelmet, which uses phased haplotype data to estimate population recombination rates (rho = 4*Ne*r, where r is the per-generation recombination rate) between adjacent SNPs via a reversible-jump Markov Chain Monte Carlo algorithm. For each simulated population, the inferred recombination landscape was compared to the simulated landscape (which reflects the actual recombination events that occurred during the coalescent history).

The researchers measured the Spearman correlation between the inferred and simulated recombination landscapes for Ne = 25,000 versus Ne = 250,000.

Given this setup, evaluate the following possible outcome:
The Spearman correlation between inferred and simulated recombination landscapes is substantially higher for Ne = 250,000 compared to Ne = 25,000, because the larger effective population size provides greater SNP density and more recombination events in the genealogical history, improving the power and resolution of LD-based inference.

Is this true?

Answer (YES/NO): YES